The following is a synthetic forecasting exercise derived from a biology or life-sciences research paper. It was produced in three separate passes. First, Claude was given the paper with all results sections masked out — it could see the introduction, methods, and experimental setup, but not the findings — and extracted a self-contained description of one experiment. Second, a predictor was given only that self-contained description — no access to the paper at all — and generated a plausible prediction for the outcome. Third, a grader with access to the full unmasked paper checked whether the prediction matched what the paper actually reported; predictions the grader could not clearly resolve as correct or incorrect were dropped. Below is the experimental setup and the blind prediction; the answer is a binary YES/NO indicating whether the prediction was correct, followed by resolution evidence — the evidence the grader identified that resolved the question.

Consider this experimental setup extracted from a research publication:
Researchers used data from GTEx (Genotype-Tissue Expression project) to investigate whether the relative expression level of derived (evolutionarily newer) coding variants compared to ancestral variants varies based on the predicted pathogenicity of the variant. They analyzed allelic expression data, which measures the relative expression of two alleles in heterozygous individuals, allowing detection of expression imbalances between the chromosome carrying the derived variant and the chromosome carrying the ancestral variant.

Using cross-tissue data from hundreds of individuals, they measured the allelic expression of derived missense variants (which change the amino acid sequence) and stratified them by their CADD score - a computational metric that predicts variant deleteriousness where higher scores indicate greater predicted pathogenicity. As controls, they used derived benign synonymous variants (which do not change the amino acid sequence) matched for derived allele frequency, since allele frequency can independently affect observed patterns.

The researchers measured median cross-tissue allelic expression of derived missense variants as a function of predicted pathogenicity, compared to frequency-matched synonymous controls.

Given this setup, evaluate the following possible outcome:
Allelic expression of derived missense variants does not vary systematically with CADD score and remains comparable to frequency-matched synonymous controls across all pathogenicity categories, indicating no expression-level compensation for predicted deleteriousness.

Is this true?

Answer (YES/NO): NO